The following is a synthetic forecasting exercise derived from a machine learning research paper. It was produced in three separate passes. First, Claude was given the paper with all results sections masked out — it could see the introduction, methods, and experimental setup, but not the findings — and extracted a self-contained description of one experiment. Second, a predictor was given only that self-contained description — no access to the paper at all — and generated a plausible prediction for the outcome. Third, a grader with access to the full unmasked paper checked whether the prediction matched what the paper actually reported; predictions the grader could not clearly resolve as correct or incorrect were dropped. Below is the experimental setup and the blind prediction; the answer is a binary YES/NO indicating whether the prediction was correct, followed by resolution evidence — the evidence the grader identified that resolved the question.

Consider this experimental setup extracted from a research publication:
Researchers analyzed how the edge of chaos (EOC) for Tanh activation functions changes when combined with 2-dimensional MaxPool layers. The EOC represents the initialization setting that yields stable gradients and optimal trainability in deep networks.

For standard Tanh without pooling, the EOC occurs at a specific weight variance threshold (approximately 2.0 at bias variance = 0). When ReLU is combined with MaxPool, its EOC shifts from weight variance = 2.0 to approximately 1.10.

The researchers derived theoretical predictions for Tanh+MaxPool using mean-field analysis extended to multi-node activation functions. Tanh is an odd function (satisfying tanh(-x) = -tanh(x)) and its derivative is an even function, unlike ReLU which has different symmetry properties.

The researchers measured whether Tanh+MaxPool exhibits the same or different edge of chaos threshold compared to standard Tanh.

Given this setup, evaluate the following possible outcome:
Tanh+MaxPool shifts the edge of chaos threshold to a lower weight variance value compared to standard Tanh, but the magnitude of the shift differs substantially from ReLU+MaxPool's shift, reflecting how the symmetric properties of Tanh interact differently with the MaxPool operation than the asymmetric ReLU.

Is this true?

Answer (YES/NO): NO